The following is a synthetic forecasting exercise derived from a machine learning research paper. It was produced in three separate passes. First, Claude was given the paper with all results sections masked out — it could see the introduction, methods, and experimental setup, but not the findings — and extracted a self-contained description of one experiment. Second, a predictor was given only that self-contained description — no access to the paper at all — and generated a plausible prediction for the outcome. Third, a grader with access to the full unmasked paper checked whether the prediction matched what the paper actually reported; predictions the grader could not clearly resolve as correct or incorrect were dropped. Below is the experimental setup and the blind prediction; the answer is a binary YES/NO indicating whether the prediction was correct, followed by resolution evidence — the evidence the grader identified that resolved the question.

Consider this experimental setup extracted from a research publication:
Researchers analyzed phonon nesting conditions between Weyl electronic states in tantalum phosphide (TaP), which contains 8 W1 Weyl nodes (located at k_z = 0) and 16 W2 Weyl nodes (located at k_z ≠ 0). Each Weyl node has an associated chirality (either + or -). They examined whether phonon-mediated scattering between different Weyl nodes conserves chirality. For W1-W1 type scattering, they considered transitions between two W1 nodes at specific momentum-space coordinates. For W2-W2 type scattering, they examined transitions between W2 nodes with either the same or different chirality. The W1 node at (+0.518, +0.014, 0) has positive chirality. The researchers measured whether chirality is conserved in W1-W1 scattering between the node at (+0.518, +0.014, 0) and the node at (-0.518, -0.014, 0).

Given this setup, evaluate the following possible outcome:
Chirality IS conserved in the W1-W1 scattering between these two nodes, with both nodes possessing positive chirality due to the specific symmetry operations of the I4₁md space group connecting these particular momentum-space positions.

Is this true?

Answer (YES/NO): YES